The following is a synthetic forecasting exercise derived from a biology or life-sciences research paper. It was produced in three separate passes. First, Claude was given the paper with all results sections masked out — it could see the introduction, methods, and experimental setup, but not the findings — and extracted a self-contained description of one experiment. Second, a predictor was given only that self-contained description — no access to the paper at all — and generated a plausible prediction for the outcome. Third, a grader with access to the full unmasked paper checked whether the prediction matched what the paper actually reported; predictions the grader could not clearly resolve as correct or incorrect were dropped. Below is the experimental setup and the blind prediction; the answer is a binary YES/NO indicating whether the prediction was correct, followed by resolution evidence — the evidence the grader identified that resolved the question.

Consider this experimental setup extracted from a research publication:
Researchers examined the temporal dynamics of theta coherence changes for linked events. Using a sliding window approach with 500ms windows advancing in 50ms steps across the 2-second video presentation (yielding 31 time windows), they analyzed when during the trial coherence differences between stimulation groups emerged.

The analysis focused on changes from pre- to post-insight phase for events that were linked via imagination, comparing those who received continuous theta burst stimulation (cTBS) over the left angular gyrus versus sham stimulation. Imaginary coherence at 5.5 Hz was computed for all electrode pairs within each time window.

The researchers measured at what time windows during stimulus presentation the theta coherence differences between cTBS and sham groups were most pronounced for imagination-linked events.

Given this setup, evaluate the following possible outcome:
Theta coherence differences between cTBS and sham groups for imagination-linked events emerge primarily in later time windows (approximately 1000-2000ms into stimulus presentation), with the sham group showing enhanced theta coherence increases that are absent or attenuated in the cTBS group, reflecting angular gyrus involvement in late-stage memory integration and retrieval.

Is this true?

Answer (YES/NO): NO